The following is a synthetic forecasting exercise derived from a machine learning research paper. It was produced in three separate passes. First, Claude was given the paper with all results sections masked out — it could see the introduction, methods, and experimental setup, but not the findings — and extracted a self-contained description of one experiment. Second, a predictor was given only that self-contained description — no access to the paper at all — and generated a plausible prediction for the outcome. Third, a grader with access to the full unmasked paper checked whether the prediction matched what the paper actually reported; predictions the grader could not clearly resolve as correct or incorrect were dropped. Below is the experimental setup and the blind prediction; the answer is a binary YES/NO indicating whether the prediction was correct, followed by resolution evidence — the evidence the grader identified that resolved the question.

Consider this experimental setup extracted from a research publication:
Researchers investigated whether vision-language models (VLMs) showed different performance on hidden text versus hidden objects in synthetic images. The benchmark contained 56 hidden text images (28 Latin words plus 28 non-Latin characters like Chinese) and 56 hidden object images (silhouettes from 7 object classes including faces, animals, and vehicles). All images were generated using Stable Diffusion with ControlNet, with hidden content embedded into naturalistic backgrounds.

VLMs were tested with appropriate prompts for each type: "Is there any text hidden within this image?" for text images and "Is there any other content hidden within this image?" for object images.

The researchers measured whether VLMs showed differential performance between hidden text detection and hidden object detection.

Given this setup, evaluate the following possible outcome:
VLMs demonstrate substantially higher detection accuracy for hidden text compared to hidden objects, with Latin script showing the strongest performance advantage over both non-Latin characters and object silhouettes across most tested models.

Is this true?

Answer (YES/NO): NO